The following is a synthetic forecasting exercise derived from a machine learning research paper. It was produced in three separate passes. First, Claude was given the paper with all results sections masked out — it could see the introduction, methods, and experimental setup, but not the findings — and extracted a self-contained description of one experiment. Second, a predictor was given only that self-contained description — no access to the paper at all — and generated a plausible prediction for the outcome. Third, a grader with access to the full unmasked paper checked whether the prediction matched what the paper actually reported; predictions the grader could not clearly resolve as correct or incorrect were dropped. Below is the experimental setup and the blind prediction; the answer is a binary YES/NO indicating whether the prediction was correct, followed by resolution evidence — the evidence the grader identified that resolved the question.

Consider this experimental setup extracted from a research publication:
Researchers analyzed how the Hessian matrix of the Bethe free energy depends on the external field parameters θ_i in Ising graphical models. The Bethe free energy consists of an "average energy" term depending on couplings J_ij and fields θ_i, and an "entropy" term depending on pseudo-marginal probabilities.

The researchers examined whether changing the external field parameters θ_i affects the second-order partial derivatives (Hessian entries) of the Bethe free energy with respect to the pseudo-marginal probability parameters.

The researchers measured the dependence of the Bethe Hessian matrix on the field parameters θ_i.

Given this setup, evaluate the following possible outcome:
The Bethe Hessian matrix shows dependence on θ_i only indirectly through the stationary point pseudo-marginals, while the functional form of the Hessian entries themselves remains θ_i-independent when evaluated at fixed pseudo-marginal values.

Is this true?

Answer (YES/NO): NO